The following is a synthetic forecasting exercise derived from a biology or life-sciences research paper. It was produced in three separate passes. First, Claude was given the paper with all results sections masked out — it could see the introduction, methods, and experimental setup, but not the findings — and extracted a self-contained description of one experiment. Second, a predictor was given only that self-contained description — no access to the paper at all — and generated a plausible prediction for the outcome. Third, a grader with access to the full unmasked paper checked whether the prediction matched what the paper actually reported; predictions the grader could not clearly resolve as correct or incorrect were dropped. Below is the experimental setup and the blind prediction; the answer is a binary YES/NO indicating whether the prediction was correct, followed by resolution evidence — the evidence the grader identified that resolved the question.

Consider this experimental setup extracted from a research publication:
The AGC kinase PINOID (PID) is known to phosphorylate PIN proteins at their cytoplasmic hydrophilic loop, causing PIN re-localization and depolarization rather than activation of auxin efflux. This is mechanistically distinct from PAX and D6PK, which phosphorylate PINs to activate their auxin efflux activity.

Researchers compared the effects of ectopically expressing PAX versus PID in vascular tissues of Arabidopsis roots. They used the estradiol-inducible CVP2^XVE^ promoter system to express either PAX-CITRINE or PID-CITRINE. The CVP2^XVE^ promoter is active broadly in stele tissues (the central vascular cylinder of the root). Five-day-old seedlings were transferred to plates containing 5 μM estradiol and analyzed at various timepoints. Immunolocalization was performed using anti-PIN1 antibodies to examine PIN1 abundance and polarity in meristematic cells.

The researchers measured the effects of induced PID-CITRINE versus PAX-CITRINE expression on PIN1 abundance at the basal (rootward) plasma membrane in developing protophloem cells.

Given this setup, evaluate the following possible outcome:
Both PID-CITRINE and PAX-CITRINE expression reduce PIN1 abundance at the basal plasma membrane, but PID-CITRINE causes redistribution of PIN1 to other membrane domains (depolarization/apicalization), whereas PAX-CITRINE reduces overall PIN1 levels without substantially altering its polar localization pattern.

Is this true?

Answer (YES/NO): NO